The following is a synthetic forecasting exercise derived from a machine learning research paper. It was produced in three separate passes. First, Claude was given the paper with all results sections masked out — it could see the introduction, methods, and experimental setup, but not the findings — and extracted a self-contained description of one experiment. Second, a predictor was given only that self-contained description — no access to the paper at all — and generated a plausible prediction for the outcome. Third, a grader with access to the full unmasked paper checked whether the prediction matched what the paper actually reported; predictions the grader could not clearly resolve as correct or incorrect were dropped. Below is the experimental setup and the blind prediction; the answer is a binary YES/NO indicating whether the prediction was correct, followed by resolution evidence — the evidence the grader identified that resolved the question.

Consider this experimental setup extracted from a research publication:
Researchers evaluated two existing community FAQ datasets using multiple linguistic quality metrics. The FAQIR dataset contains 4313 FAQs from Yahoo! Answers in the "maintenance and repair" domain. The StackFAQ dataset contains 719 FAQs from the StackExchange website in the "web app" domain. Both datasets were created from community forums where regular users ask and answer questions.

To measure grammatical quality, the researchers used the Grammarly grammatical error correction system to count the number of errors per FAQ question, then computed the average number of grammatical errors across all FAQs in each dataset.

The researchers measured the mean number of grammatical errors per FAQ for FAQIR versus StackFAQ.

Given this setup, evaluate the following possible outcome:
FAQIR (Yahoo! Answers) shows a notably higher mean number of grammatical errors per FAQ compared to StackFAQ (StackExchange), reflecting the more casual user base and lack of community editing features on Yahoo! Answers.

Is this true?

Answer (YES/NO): YES